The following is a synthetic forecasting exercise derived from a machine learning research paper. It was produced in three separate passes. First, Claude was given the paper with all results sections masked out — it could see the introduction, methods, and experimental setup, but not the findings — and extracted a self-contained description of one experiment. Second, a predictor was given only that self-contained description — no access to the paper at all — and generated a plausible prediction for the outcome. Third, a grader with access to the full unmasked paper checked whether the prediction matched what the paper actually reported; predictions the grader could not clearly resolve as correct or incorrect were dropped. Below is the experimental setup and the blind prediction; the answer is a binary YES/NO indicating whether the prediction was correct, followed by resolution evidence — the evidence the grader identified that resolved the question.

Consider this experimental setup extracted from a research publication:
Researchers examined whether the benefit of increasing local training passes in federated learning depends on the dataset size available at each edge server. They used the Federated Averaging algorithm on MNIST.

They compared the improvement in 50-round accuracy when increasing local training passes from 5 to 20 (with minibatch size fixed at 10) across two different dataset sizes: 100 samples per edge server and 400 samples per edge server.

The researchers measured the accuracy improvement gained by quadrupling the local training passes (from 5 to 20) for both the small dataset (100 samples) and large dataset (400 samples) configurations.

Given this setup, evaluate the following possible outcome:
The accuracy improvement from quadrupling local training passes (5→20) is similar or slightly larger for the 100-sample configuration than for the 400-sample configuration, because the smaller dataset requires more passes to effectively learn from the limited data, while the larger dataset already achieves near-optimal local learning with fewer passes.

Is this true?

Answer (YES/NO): NO